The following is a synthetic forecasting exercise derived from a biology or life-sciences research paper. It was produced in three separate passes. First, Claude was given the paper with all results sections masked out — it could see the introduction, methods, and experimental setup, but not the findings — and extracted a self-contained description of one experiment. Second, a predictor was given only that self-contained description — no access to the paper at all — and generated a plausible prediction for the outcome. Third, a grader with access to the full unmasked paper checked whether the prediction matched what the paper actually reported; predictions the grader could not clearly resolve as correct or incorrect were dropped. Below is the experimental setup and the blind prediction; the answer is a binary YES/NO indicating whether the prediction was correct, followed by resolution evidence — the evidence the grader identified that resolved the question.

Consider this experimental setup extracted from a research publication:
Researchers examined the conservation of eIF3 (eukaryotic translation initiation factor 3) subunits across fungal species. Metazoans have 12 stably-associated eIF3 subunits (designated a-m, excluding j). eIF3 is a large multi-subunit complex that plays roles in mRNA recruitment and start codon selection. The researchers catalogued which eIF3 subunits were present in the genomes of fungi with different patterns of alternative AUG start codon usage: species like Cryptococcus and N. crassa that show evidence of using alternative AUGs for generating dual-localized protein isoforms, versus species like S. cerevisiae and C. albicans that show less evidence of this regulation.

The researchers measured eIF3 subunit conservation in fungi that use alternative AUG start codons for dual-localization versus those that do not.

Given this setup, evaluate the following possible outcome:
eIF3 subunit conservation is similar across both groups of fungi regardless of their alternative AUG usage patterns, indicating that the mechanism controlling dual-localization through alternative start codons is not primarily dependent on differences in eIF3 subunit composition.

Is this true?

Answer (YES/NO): NO